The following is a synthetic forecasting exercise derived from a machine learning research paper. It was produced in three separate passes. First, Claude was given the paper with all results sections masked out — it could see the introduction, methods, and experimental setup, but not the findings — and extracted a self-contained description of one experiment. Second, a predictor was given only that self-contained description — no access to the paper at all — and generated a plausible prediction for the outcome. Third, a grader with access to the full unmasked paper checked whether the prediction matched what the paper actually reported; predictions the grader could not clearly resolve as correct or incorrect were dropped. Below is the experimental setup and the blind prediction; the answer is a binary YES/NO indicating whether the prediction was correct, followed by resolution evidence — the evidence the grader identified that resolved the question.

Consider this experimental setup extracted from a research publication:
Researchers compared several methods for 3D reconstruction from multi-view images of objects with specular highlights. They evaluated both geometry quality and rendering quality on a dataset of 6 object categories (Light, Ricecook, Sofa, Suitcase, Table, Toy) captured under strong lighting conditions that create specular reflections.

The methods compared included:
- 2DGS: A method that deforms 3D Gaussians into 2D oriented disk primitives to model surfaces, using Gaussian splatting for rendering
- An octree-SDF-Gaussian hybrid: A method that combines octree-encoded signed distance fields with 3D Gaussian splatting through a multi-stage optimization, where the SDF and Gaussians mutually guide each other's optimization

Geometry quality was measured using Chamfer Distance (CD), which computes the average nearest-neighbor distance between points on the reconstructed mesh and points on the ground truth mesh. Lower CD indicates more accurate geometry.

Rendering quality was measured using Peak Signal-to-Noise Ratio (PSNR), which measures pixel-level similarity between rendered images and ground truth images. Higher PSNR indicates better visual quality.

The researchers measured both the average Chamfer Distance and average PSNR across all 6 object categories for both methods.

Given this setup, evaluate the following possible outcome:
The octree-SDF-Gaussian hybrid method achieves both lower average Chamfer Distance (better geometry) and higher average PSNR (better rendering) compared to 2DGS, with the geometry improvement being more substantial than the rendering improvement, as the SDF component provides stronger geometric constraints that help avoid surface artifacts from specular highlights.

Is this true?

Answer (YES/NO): NO